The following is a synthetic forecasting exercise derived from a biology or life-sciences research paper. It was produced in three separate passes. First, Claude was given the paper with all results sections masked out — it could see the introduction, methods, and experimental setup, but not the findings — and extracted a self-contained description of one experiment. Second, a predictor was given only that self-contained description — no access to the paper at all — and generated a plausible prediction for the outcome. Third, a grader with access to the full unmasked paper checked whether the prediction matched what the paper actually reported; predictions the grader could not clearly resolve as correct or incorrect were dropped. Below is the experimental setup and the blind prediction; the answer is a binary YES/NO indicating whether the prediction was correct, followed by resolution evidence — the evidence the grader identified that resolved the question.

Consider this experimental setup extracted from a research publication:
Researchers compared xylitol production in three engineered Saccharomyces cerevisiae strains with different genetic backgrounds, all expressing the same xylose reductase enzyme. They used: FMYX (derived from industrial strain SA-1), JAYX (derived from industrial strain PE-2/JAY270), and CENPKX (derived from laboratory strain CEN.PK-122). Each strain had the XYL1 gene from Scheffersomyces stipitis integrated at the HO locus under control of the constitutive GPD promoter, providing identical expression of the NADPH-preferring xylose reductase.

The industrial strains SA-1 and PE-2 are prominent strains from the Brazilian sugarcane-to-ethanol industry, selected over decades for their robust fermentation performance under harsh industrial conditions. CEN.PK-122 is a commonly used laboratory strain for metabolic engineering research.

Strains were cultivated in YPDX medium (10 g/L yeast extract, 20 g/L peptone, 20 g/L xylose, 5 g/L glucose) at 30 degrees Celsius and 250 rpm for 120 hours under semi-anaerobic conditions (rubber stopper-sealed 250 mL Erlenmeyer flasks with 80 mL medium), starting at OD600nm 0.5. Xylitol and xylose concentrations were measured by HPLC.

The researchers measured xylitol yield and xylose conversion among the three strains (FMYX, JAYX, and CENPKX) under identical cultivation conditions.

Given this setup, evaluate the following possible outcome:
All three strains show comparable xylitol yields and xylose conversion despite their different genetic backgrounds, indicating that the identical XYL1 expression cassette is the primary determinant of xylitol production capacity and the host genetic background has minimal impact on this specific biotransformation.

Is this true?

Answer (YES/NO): NO